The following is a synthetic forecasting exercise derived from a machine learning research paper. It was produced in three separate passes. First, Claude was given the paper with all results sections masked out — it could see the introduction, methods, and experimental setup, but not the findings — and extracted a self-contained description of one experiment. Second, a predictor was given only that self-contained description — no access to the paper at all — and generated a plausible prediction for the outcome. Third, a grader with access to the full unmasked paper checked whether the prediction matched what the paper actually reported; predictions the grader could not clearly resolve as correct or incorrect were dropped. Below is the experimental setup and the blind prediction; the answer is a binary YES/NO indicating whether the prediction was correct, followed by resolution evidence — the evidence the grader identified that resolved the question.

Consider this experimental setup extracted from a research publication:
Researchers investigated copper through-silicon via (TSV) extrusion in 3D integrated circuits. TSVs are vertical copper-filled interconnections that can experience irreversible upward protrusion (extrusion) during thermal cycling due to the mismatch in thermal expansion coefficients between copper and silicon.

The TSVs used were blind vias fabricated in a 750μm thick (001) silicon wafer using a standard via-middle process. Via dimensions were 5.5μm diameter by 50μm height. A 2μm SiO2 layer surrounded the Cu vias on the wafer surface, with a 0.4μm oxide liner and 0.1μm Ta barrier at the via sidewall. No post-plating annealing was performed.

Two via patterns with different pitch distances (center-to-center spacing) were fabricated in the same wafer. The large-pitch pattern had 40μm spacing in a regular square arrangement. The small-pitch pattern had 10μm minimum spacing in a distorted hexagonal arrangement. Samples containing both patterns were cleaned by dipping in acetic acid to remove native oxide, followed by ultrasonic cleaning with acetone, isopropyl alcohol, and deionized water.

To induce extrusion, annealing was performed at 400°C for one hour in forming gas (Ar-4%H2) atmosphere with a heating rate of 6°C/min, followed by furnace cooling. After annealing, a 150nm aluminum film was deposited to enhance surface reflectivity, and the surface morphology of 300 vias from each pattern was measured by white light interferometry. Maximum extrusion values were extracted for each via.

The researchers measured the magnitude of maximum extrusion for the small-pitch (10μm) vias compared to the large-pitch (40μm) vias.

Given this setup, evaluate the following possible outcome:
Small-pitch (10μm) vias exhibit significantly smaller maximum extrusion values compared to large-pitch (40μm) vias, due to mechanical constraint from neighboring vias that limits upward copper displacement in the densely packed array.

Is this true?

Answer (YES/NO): NO